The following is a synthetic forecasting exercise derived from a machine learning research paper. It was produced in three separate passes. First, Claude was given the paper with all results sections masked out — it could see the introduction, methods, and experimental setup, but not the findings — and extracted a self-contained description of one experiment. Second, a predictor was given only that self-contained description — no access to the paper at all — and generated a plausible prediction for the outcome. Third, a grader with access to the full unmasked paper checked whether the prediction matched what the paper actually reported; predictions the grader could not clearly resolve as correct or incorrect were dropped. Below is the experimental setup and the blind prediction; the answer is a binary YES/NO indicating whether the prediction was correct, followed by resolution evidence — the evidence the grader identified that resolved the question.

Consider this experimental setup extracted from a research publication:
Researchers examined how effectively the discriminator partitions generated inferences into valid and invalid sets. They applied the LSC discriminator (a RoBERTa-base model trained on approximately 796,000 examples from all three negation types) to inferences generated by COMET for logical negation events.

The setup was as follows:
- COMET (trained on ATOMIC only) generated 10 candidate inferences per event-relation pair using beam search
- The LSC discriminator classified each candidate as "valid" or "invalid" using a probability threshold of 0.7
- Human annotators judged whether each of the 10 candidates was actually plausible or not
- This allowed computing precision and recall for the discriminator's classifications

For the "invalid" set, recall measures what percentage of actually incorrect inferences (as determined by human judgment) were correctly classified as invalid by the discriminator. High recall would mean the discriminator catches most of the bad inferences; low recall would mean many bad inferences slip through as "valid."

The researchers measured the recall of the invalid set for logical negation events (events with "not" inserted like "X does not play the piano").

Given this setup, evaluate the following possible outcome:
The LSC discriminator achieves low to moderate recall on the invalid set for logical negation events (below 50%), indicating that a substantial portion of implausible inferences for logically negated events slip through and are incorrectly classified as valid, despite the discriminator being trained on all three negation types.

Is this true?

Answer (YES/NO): NO